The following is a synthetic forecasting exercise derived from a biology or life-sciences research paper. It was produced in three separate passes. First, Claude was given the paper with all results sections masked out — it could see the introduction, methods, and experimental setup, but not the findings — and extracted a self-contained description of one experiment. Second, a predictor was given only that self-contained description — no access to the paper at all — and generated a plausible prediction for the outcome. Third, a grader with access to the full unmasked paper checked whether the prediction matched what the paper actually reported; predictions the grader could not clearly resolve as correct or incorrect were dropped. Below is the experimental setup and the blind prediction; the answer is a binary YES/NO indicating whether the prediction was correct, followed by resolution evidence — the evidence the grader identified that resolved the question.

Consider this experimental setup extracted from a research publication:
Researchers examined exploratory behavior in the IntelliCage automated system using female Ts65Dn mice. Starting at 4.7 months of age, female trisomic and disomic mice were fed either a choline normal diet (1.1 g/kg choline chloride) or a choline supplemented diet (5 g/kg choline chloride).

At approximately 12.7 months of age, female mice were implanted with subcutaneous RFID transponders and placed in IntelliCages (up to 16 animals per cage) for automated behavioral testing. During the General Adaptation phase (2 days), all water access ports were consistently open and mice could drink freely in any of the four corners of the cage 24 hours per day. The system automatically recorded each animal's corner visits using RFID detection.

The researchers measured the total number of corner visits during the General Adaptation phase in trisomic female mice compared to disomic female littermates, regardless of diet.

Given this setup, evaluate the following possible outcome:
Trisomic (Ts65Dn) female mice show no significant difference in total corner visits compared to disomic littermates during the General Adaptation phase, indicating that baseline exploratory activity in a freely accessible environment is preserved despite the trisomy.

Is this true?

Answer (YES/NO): YES